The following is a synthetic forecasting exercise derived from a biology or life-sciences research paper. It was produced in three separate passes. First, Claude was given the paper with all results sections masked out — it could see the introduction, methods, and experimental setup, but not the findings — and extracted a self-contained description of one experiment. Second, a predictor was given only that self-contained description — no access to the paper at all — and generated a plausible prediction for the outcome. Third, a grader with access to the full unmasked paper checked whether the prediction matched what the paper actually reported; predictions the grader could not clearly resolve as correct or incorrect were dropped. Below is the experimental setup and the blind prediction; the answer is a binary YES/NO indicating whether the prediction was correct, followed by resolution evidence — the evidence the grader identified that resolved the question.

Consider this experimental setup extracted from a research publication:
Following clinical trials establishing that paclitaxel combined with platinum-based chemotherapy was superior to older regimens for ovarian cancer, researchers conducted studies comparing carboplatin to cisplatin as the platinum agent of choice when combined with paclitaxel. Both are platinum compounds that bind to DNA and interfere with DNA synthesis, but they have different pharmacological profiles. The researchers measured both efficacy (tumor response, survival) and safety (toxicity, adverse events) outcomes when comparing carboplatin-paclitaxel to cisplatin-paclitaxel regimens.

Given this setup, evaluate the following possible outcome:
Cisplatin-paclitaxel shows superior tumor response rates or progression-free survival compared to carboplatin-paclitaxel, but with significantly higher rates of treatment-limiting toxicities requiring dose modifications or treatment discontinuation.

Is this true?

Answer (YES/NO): NO